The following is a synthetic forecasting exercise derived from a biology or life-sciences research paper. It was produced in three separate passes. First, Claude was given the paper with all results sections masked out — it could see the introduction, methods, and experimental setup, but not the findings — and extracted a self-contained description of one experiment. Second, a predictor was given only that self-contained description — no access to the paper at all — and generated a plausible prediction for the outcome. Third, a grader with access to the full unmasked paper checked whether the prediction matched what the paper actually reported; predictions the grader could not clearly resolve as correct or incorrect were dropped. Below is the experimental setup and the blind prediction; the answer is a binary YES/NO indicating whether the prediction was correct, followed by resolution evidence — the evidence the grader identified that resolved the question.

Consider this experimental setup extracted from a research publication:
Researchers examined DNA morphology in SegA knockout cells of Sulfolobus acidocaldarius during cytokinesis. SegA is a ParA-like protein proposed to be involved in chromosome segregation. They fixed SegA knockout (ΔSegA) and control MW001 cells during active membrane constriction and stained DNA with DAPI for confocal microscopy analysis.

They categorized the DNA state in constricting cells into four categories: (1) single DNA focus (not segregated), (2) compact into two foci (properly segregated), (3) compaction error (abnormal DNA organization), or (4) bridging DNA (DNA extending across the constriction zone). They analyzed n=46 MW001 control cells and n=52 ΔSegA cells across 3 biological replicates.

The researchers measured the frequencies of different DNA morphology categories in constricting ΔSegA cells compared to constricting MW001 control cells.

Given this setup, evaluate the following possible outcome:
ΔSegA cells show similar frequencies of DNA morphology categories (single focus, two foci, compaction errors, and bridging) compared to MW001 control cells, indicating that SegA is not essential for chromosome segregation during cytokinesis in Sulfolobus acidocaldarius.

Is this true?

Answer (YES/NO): NO